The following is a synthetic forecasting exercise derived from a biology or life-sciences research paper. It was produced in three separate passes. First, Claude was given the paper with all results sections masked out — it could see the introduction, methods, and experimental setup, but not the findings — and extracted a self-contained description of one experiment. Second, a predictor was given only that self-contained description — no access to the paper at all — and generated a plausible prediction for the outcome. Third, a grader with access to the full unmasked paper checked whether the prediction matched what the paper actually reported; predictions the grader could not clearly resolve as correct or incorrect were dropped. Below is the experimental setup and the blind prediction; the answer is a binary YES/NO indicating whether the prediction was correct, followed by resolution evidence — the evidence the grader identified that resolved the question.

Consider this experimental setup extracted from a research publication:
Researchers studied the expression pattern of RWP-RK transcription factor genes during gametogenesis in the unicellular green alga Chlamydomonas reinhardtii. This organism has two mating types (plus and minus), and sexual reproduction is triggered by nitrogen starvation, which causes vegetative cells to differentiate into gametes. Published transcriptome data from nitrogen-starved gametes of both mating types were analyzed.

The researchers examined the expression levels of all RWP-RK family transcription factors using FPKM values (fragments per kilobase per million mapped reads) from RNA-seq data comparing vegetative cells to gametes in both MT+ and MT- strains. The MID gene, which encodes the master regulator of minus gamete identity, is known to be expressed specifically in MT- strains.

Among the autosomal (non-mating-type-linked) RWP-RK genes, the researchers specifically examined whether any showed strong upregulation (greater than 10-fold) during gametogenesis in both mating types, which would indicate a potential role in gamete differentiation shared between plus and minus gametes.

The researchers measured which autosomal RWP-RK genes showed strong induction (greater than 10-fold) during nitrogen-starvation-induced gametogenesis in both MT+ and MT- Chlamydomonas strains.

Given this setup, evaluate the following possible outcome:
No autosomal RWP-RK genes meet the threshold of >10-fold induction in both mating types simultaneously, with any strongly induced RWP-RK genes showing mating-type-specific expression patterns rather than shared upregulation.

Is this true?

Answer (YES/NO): NO